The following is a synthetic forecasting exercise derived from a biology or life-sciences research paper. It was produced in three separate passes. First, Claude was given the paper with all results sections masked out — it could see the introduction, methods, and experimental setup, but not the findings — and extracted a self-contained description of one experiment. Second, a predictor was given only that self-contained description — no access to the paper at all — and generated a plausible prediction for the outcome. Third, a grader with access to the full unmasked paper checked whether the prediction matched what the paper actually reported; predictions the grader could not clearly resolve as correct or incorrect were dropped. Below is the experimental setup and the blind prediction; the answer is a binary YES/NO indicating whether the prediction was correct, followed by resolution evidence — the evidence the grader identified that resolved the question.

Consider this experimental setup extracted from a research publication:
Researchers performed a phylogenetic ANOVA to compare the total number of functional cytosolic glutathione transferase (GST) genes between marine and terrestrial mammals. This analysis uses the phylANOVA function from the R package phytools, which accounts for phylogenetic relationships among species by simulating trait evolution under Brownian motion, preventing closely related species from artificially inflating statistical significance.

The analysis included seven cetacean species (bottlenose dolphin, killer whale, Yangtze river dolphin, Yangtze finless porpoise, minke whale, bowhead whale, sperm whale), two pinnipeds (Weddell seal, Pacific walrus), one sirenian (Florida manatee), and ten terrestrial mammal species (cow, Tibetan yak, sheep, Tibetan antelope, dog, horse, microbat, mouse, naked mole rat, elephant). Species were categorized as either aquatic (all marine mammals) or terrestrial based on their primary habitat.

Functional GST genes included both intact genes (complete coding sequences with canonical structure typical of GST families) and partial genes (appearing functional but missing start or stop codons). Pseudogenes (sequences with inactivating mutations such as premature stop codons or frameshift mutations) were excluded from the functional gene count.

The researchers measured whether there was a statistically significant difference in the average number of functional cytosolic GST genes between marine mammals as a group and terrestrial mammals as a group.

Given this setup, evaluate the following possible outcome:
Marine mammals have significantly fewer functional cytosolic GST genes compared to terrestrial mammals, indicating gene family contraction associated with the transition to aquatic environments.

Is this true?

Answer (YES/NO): YES